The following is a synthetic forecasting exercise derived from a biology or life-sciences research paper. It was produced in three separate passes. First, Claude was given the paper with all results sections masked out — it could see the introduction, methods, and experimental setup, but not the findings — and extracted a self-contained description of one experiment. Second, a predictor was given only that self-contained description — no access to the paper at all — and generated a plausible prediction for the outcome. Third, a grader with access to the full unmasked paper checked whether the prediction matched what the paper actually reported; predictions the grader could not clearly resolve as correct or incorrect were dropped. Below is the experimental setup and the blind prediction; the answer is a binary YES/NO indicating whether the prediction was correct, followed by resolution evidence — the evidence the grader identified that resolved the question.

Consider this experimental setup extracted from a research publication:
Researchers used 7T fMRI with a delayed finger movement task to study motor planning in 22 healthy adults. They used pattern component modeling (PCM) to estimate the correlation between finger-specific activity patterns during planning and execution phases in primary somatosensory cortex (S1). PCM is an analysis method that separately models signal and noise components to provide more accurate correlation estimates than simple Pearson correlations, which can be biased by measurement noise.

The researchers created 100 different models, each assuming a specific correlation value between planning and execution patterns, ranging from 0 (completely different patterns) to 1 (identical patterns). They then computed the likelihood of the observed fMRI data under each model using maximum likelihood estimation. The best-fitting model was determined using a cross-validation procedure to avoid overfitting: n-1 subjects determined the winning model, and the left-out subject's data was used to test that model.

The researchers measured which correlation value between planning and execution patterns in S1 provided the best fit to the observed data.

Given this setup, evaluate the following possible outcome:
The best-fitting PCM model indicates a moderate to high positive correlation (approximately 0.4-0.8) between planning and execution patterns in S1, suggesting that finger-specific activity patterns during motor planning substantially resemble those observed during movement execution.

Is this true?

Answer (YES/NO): YES